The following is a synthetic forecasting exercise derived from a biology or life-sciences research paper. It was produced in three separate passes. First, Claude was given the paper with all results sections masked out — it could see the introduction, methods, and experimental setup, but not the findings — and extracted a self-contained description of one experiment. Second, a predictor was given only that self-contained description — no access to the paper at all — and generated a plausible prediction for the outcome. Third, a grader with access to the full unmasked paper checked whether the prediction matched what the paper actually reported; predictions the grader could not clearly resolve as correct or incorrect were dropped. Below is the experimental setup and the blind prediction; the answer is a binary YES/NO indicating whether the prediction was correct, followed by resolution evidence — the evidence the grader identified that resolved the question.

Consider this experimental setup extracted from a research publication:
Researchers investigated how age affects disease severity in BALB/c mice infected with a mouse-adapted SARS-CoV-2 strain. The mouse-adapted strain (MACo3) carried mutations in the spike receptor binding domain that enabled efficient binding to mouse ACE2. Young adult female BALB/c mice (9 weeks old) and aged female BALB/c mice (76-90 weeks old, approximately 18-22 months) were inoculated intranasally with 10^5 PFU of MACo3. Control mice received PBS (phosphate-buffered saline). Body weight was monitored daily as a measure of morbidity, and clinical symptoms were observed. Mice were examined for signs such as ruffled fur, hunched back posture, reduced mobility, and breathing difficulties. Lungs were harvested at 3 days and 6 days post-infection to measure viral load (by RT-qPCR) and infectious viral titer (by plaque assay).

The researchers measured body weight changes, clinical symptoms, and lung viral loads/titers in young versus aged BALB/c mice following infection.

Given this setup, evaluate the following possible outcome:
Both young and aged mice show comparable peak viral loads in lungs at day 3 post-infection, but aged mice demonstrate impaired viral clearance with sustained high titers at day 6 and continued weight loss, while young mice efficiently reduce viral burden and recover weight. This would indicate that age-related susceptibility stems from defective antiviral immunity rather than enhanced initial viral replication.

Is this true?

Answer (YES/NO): NO